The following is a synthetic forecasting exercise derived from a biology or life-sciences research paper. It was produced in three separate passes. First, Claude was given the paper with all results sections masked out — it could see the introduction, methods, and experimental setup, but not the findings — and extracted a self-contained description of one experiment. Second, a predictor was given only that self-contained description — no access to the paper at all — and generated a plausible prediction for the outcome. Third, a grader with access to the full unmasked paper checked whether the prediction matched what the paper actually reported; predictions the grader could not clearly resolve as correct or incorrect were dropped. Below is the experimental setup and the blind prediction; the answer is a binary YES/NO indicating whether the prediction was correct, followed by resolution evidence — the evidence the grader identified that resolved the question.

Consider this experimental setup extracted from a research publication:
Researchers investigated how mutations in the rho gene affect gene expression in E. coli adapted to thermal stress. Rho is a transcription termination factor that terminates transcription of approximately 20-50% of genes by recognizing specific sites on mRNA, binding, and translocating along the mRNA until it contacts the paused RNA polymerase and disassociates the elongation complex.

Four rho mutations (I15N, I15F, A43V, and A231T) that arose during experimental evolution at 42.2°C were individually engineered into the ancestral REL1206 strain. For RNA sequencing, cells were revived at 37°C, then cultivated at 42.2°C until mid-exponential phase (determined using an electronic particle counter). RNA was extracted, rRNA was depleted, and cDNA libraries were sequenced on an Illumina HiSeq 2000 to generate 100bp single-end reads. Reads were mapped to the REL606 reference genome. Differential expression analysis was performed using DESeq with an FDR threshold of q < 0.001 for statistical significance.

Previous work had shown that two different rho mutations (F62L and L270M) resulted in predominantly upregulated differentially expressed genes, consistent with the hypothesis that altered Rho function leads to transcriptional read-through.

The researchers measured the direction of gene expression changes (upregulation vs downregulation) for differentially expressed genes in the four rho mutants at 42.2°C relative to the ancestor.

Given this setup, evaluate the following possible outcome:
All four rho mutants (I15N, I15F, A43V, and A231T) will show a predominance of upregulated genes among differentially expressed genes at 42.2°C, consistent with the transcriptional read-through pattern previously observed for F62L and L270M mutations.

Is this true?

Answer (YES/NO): NO